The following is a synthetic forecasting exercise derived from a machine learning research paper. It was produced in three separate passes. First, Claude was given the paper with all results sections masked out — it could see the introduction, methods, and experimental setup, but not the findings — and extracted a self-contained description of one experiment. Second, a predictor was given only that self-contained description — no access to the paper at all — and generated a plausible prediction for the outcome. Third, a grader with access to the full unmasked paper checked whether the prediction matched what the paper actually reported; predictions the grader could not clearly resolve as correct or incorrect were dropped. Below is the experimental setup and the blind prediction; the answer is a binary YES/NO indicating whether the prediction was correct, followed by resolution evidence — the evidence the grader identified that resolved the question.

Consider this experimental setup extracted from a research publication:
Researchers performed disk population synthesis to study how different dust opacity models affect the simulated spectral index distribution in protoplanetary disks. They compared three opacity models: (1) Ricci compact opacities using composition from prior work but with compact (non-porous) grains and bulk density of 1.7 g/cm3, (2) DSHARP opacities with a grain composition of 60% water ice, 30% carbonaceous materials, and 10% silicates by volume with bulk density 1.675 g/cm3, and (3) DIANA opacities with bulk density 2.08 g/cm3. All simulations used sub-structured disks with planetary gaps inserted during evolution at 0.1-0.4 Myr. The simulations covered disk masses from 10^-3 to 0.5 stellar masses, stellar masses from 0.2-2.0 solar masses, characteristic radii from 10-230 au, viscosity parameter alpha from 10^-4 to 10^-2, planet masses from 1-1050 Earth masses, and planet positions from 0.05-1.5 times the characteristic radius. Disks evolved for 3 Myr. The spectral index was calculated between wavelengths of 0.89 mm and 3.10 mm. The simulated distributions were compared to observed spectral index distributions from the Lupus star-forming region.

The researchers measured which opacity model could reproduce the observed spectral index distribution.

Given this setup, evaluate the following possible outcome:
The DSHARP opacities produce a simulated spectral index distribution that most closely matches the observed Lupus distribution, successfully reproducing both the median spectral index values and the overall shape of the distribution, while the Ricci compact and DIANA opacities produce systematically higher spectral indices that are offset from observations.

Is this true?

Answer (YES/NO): NO